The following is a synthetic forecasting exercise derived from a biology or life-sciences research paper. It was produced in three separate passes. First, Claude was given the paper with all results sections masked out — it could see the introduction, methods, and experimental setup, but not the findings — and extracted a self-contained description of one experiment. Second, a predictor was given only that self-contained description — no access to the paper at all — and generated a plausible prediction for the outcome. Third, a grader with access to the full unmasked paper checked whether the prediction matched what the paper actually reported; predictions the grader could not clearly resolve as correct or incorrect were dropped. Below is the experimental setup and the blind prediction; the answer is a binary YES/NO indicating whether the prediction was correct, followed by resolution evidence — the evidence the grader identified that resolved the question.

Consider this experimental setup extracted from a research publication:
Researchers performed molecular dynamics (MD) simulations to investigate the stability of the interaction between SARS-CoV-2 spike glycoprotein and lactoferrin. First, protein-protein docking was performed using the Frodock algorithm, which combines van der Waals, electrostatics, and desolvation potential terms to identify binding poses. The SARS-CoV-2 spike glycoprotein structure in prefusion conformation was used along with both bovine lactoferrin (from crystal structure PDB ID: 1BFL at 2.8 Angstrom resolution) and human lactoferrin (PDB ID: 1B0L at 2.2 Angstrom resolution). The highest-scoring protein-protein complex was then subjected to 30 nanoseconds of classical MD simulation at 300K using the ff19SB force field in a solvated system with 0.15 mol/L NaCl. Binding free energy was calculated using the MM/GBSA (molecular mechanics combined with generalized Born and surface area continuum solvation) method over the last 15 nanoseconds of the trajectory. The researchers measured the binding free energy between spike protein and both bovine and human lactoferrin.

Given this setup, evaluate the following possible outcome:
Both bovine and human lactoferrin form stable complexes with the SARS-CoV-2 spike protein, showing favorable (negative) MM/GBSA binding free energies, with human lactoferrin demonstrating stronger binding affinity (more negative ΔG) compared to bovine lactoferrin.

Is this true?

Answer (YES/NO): YES